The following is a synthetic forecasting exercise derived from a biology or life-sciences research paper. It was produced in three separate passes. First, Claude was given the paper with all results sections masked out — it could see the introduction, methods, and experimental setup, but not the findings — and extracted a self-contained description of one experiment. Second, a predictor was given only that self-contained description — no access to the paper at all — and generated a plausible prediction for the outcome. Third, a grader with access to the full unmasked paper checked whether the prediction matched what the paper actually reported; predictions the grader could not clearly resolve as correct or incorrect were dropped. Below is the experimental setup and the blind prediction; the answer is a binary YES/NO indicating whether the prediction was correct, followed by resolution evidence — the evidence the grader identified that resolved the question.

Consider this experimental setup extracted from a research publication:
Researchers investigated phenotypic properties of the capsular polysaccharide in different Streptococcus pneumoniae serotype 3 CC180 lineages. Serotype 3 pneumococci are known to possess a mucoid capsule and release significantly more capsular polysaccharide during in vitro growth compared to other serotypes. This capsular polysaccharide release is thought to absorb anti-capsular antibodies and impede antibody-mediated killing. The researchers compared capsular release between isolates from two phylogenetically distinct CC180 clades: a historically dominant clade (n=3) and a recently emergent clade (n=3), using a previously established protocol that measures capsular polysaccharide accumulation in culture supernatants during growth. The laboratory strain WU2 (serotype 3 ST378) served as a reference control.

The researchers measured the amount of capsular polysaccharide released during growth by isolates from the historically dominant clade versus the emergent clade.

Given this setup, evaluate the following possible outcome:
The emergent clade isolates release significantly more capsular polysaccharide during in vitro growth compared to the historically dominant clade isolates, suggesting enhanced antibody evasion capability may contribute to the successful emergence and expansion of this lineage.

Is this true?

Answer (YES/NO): NO